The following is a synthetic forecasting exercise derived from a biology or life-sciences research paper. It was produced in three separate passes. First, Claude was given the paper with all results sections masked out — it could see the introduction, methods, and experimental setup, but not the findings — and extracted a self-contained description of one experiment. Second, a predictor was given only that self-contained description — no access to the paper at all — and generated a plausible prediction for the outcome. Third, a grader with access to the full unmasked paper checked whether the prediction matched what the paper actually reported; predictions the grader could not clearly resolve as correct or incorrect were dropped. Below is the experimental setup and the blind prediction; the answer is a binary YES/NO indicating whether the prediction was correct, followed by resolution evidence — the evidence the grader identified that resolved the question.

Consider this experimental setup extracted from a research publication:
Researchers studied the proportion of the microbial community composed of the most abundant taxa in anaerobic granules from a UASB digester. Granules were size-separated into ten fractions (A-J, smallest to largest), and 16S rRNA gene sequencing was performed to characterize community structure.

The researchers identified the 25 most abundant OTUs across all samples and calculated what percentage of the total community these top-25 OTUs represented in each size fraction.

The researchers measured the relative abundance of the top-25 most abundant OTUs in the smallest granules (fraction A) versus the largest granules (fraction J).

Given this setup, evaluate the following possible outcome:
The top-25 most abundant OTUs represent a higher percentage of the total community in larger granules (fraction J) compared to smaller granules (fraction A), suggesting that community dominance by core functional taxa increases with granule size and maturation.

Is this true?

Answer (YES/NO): YES